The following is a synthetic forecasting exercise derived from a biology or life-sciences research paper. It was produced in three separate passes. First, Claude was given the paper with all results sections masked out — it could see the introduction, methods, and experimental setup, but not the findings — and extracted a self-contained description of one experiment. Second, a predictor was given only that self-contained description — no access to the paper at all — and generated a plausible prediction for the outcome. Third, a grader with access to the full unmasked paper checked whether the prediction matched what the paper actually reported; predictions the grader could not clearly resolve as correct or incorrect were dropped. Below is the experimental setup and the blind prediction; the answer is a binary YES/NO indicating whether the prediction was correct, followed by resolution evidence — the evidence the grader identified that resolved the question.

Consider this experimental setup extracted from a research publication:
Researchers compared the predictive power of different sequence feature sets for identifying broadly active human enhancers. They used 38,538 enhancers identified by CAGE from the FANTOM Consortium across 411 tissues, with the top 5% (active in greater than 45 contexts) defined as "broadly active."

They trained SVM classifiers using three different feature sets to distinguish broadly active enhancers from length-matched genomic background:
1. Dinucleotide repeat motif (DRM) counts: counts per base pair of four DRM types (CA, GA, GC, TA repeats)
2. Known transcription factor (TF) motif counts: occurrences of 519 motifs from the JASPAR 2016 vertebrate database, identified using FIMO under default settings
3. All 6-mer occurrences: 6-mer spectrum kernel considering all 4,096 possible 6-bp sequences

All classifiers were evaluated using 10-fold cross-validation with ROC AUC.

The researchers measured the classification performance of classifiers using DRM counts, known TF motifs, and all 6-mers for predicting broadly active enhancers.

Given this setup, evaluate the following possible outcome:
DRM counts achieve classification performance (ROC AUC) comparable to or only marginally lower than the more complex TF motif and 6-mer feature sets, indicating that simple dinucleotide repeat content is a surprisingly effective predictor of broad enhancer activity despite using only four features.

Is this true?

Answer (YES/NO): NO